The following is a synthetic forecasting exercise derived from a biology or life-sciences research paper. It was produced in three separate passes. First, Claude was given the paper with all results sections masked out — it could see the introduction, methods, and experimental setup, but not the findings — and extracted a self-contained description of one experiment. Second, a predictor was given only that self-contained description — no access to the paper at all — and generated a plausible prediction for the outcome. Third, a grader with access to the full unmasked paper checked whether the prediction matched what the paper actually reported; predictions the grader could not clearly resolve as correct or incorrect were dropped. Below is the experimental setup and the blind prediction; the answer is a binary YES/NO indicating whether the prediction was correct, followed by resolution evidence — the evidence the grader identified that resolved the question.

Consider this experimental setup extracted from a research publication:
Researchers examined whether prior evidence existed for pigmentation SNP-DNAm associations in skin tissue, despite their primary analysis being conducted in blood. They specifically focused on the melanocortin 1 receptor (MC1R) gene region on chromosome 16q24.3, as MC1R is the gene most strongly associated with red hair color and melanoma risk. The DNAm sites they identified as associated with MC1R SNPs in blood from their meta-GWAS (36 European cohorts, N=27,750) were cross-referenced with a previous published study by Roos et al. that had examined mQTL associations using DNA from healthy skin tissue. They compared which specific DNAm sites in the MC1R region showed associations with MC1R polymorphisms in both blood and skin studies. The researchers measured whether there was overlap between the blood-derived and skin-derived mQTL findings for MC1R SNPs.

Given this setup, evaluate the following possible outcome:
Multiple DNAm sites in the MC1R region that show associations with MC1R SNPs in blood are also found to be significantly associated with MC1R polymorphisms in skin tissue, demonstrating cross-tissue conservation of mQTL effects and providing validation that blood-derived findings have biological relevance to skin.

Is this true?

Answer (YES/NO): YES